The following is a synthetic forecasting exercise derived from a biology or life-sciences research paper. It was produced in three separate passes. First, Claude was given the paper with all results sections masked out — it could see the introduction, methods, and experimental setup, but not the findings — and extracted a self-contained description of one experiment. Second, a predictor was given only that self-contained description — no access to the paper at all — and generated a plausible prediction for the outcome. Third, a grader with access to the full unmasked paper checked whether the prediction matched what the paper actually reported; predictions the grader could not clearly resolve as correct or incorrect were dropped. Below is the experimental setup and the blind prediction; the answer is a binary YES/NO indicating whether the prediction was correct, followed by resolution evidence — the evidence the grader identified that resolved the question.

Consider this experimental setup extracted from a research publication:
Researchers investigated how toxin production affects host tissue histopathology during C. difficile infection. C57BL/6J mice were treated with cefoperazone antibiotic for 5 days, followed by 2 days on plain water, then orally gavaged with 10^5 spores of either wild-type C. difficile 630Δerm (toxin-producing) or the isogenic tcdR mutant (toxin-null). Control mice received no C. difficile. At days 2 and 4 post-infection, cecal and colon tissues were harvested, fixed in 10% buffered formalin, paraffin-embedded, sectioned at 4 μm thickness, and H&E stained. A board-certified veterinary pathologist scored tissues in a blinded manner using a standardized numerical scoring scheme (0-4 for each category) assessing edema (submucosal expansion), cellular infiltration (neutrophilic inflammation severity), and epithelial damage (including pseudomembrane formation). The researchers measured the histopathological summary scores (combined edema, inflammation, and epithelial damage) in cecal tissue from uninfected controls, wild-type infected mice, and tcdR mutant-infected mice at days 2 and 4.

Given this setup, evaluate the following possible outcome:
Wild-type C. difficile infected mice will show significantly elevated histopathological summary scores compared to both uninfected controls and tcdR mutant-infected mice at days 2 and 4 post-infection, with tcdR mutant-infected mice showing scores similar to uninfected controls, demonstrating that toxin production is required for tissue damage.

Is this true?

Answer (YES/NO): NO